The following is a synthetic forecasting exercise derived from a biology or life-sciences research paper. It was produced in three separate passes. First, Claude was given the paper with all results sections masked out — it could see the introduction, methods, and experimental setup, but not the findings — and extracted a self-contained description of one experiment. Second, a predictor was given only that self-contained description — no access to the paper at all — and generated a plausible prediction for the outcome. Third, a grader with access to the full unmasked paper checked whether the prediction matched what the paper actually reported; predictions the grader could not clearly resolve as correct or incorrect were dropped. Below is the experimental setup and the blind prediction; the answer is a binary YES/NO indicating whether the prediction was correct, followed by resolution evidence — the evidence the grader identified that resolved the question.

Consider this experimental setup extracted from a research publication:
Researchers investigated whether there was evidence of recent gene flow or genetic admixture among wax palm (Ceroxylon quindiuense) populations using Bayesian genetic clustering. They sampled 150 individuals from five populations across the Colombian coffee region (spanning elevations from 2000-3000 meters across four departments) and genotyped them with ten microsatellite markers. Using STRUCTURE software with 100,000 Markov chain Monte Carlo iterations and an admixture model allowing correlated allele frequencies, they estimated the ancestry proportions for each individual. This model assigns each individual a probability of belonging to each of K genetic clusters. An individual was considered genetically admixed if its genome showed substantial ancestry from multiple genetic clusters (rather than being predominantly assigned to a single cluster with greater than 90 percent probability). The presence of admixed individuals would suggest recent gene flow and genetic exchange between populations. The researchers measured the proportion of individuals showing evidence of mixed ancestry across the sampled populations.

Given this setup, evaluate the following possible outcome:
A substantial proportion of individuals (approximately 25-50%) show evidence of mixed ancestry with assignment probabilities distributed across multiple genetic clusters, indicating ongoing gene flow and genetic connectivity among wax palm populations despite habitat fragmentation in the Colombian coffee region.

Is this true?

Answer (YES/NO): NO